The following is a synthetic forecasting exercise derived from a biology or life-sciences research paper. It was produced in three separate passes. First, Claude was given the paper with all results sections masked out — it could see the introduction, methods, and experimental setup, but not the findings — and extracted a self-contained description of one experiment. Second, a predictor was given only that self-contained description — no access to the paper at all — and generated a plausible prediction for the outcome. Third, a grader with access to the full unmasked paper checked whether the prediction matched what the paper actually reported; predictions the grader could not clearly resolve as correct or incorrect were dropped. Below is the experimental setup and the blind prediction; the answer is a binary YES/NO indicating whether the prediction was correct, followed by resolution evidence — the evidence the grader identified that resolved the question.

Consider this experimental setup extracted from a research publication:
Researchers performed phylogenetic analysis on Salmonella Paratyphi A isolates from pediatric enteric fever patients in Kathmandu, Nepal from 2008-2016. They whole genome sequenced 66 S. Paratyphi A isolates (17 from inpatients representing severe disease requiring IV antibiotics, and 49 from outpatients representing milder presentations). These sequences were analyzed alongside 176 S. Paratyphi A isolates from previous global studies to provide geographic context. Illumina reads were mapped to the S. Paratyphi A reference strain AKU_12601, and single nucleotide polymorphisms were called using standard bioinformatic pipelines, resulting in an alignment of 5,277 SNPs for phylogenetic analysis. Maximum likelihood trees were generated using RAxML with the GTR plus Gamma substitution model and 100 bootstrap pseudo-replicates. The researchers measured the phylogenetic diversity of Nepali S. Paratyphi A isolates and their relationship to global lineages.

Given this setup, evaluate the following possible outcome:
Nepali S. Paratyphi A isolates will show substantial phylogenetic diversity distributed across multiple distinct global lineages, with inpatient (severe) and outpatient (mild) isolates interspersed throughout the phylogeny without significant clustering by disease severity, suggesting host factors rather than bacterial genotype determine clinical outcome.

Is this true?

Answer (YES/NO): NO